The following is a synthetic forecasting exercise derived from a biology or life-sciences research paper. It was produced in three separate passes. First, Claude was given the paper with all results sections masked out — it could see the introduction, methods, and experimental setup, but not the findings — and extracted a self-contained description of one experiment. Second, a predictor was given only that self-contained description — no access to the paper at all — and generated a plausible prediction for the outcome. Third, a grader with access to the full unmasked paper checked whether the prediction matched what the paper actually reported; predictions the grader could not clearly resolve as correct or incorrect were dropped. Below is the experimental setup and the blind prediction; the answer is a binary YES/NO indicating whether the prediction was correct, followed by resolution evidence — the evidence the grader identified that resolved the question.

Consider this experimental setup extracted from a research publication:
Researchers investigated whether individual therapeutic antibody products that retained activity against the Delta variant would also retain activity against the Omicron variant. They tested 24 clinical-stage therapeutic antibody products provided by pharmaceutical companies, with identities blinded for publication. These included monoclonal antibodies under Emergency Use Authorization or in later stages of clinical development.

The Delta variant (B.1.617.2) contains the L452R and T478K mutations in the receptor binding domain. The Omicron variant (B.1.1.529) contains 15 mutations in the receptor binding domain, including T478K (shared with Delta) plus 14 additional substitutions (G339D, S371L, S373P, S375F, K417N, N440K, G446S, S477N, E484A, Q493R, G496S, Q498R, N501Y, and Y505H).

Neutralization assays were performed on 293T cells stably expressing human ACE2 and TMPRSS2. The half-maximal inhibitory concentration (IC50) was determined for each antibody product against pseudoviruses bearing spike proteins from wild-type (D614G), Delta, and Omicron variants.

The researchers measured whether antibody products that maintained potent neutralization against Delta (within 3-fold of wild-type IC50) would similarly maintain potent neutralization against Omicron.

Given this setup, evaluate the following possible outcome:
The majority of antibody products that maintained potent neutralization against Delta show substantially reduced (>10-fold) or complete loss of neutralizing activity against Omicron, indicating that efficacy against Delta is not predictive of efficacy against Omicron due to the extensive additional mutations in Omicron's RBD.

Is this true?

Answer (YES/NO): YES